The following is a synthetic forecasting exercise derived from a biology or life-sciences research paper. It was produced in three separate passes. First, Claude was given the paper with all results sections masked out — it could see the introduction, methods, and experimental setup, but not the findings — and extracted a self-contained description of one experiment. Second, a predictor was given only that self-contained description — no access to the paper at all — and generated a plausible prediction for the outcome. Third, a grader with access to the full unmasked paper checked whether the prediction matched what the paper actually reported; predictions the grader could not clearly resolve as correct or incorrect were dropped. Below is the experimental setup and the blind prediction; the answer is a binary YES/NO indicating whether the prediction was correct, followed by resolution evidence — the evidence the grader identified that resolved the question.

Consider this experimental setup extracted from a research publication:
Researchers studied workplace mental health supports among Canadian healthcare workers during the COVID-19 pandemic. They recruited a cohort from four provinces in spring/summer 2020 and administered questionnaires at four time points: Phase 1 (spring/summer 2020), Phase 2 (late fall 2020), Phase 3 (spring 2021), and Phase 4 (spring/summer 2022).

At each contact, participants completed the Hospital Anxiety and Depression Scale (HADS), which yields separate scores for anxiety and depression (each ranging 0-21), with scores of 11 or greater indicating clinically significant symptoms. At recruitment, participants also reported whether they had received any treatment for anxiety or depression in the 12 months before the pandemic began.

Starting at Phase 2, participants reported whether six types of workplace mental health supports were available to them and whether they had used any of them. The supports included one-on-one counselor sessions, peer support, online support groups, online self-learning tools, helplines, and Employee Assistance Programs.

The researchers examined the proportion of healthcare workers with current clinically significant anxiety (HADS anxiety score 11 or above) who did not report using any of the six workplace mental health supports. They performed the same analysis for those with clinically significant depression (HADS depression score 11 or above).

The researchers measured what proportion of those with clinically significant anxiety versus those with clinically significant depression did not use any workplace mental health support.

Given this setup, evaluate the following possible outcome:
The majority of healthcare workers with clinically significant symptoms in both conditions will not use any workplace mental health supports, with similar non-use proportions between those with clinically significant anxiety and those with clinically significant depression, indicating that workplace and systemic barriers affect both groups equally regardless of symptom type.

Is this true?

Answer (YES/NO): NO